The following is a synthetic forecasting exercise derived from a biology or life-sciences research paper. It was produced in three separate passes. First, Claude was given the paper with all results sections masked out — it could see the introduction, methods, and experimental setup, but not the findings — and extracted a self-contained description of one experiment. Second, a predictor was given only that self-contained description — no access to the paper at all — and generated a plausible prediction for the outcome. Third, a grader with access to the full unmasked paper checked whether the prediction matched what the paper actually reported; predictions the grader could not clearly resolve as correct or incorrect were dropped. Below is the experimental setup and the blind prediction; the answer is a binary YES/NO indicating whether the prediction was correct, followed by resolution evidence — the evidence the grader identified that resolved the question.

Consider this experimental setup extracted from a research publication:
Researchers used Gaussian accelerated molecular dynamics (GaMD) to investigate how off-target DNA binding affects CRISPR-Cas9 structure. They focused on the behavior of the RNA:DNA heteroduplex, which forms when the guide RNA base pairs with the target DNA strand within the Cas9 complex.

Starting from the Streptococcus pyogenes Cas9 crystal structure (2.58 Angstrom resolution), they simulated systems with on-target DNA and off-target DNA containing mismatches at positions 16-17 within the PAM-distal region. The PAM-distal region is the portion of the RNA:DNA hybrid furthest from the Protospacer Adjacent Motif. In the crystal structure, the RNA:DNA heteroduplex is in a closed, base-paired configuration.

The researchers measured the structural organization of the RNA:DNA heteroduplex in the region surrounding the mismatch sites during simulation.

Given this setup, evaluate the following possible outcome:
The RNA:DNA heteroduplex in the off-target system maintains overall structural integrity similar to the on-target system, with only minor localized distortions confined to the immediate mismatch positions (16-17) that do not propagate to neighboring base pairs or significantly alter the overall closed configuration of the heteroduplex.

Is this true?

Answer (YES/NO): NO